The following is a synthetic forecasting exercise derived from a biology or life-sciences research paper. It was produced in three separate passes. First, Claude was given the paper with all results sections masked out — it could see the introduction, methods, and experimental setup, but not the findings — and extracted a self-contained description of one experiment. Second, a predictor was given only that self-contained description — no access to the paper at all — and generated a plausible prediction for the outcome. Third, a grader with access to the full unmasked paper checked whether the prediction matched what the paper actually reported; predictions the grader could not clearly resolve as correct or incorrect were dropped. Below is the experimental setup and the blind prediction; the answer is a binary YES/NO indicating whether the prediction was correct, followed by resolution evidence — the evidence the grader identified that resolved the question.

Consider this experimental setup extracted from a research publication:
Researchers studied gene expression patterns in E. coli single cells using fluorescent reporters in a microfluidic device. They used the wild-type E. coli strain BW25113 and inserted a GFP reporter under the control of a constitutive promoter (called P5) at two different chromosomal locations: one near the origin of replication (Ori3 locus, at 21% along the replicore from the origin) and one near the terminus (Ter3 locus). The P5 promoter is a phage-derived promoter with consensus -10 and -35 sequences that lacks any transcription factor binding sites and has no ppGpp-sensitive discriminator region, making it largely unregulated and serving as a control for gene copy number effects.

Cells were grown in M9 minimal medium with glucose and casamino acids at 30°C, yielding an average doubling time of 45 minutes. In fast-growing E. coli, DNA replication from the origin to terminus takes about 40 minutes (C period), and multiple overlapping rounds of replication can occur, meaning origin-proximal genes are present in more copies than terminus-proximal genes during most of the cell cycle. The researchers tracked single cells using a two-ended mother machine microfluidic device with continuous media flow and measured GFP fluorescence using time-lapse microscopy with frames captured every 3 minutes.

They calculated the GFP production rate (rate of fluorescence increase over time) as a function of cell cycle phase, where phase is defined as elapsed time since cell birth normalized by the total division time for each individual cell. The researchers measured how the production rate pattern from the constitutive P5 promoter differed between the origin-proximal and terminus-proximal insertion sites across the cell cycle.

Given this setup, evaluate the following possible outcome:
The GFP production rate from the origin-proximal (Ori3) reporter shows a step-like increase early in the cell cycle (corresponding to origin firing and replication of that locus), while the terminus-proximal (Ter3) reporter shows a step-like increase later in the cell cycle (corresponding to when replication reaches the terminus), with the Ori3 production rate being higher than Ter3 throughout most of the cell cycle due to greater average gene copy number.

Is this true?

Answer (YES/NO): YES